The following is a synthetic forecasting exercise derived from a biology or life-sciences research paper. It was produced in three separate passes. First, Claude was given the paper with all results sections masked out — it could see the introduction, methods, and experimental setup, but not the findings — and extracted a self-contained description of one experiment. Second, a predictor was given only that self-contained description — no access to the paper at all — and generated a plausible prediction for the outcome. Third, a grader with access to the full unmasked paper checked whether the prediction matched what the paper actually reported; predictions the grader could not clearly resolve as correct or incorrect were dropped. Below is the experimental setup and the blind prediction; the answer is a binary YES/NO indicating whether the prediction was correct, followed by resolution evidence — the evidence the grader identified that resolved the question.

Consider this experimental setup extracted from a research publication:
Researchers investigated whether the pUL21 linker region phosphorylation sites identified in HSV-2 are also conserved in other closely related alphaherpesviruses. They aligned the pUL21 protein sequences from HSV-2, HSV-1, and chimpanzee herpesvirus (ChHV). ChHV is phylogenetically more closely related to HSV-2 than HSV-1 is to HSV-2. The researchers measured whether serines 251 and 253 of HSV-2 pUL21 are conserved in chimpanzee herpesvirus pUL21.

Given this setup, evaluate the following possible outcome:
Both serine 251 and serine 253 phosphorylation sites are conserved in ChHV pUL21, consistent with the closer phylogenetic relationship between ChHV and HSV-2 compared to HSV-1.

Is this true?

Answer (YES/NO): YES